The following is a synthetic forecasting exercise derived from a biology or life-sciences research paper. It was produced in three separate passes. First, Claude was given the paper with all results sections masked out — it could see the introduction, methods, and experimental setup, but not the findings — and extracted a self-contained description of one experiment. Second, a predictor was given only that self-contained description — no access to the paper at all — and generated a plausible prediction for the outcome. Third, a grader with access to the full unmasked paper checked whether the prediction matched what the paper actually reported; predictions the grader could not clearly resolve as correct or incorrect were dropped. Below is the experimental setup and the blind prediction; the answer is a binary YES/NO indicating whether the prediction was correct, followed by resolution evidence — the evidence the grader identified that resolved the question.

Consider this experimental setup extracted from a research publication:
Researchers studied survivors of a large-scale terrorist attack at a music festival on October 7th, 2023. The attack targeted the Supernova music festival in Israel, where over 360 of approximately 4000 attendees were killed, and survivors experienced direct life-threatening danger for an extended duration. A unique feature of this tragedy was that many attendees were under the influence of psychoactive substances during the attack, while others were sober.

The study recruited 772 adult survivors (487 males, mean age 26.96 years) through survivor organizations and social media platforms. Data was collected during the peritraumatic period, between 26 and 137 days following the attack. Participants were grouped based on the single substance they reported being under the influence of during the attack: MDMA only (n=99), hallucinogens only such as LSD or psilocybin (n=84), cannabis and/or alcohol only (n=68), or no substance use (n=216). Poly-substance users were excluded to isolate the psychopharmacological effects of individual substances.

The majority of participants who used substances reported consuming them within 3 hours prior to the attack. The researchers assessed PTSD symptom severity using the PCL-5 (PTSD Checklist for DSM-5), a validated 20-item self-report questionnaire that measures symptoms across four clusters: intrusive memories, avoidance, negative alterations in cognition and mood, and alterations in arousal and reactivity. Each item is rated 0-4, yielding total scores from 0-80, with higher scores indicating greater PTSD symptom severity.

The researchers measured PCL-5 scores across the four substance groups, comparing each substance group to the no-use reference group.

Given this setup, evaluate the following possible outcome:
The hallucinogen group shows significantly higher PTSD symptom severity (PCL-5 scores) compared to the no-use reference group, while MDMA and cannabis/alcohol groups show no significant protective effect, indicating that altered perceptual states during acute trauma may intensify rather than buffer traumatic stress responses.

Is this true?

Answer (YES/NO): NO